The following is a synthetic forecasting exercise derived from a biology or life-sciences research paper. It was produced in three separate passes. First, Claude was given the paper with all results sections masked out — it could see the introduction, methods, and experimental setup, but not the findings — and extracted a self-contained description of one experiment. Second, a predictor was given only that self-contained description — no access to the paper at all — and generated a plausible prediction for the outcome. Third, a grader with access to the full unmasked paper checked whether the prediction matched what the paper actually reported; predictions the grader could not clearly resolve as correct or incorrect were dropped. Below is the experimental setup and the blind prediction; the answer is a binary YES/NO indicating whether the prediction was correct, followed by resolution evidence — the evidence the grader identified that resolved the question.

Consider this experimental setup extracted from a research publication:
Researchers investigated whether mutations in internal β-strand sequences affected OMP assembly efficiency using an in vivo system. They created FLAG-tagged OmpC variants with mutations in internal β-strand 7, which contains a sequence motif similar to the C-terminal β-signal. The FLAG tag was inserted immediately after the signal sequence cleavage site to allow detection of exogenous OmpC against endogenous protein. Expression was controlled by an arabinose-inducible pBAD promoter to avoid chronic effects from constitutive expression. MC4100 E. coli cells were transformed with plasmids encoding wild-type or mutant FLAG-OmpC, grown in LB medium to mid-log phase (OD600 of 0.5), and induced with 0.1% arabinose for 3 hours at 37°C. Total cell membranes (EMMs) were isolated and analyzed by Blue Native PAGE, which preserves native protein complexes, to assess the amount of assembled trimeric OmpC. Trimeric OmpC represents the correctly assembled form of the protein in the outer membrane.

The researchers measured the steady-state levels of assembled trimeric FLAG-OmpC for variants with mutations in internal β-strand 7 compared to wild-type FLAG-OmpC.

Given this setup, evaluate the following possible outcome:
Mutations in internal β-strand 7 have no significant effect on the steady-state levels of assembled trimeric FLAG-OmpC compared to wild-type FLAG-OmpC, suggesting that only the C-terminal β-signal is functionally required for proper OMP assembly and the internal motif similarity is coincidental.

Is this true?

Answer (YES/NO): NO